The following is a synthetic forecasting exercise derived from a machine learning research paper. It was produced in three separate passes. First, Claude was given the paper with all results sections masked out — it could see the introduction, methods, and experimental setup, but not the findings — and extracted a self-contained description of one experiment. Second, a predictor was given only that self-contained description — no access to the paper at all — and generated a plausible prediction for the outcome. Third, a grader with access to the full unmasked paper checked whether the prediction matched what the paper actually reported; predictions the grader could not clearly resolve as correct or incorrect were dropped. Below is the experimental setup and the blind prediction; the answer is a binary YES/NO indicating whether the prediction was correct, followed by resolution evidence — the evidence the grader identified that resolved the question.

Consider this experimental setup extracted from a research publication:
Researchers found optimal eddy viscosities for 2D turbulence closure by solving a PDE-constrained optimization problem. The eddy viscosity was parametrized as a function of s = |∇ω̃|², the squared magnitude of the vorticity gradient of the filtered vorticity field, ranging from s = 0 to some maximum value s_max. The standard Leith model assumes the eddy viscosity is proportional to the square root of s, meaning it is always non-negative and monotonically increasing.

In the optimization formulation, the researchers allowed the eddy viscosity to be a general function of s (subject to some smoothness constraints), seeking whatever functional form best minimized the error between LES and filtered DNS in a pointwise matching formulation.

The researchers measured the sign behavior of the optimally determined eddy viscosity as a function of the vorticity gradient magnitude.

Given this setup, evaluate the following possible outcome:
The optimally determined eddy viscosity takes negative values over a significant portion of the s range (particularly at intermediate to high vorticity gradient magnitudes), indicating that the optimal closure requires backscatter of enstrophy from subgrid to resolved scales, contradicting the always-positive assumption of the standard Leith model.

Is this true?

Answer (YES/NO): NO